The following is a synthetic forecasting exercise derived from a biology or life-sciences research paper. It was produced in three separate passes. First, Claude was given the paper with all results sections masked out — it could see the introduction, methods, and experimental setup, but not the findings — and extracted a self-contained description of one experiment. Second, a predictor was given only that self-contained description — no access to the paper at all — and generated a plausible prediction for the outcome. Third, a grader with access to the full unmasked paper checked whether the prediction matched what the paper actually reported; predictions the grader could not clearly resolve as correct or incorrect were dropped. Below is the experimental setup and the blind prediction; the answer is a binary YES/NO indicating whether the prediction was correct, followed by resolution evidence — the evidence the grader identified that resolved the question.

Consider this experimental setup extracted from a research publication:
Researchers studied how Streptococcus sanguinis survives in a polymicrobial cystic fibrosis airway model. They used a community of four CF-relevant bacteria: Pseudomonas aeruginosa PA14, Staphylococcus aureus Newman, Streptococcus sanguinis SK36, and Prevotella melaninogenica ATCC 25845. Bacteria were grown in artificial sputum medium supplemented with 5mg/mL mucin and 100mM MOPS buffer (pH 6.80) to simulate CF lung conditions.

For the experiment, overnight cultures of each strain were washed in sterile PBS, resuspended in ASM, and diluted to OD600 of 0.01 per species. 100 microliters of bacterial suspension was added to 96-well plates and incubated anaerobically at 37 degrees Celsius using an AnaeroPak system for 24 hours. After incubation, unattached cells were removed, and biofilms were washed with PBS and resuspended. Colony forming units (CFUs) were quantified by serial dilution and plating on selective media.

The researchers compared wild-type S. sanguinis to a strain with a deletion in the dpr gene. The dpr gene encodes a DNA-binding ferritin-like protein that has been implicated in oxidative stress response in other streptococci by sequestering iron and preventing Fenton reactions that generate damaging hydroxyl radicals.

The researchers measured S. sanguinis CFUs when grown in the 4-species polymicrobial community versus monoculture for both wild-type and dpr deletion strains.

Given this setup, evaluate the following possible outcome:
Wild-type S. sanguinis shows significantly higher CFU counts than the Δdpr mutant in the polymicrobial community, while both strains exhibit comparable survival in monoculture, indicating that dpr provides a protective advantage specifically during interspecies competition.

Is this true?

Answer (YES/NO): YES